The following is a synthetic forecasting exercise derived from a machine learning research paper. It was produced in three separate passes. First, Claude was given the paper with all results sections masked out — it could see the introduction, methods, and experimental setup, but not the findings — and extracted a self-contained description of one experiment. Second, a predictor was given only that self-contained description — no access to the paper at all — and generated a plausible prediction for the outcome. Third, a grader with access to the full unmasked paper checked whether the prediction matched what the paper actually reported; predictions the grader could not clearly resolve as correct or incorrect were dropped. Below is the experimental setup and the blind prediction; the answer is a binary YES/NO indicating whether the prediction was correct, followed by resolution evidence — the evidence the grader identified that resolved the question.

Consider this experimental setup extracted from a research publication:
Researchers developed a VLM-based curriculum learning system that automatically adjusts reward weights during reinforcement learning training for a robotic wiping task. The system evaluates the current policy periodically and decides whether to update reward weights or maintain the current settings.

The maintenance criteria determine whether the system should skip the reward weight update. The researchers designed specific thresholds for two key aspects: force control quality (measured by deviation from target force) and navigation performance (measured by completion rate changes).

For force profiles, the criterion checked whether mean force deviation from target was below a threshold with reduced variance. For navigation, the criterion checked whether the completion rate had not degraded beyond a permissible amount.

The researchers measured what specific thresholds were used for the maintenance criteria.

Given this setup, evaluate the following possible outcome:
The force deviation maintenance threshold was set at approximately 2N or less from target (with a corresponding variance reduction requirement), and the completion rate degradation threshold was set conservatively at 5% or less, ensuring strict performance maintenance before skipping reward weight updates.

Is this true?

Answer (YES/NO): NO